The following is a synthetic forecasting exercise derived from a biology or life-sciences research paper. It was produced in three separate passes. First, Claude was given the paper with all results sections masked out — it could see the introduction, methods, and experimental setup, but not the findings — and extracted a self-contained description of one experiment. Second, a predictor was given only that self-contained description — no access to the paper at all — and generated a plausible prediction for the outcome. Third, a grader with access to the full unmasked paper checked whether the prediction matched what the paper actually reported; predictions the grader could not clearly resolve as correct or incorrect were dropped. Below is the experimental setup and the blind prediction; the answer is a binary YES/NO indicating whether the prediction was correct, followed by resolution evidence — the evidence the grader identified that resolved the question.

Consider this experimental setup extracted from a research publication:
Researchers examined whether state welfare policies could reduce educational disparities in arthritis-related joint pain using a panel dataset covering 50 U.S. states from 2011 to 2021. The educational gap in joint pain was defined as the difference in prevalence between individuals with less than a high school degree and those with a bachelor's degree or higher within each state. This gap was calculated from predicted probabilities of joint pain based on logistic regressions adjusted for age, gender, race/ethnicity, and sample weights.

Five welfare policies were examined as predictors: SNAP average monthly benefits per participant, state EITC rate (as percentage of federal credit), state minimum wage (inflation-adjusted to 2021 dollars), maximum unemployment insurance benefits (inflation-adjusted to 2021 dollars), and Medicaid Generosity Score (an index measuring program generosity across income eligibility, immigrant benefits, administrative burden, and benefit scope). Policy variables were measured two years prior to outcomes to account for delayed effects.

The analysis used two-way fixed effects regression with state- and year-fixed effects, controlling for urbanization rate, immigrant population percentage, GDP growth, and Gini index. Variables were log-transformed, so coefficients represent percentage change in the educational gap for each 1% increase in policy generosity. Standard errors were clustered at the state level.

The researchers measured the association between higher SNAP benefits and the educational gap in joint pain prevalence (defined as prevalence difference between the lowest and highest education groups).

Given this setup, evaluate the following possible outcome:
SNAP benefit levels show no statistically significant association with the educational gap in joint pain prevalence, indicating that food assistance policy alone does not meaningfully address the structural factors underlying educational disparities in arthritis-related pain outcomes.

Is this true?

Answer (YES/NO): YES